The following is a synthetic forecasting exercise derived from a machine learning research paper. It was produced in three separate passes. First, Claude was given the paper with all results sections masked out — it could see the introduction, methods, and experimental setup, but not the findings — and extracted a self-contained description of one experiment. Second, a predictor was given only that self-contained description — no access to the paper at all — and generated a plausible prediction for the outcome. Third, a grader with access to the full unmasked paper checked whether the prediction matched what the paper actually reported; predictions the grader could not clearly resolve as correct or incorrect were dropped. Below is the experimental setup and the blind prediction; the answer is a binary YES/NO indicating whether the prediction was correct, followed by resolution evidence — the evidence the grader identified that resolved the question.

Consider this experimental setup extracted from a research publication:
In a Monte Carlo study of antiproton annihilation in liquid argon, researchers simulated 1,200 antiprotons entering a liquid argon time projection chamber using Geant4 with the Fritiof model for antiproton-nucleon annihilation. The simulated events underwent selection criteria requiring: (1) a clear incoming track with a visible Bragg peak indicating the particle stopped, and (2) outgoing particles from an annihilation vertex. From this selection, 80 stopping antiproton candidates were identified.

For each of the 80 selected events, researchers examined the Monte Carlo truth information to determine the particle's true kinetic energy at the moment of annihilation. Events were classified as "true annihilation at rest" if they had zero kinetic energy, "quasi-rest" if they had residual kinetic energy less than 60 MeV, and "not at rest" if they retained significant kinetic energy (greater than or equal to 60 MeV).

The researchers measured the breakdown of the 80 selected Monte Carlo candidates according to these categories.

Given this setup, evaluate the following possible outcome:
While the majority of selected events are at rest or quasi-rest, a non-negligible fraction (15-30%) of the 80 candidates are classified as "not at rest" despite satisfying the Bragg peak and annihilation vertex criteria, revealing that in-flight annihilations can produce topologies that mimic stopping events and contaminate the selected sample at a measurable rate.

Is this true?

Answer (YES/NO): NO